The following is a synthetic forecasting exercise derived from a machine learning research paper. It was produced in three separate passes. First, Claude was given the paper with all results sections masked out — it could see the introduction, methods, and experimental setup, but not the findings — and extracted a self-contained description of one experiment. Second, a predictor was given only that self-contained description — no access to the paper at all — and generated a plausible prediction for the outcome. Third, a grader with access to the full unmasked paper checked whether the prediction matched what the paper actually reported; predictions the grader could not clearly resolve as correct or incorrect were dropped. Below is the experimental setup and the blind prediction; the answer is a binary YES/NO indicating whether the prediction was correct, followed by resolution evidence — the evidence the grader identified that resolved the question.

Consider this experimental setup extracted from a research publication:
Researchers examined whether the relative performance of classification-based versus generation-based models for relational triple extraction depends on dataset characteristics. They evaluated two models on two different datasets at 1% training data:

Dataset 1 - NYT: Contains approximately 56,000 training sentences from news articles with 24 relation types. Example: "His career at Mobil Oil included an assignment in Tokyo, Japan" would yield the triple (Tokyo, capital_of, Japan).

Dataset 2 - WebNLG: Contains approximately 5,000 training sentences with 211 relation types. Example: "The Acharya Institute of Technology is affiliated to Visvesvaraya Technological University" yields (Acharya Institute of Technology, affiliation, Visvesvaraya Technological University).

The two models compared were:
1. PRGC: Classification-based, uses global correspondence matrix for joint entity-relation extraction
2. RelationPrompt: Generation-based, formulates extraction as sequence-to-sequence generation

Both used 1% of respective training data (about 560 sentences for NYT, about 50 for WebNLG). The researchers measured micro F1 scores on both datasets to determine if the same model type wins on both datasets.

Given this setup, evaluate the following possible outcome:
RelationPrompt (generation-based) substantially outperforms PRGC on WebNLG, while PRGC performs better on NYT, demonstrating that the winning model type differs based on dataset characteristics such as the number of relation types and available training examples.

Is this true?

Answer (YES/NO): YES